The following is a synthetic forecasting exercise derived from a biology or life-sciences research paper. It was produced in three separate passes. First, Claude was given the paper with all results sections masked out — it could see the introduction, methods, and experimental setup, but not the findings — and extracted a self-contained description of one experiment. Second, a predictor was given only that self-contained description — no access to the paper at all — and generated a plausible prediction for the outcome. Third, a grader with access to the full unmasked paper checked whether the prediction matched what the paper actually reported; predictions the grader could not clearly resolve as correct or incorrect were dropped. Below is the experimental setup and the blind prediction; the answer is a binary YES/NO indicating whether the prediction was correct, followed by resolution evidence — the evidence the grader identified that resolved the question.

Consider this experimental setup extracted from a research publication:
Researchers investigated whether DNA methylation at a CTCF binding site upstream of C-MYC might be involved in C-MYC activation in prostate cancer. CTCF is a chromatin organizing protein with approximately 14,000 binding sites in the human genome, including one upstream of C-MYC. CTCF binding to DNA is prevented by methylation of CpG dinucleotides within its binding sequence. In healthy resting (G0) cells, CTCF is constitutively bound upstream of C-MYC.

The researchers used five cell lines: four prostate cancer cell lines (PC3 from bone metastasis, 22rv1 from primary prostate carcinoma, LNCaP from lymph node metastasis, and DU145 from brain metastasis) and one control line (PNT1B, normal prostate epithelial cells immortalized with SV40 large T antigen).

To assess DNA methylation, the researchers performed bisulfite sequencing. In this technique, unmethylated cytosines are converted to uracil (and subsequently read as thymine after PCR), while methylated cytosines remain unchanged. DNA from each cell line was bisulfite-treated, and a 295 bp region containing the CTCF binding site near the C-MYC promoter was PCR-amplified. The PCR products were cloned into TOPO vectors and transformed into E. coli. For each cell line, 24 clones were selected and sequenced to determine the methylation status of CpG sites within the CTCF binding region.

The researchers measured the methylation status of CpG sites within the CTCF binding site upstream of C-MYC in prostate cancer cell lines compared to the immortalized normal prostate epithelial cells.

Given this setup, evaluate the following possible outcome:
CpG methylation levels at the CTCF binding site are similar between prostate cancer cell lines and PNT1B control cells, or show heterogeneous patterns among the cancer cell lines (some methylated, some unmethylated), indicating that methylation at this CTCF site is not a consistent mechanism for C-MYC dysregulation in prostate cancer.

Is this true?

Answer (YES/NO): YES